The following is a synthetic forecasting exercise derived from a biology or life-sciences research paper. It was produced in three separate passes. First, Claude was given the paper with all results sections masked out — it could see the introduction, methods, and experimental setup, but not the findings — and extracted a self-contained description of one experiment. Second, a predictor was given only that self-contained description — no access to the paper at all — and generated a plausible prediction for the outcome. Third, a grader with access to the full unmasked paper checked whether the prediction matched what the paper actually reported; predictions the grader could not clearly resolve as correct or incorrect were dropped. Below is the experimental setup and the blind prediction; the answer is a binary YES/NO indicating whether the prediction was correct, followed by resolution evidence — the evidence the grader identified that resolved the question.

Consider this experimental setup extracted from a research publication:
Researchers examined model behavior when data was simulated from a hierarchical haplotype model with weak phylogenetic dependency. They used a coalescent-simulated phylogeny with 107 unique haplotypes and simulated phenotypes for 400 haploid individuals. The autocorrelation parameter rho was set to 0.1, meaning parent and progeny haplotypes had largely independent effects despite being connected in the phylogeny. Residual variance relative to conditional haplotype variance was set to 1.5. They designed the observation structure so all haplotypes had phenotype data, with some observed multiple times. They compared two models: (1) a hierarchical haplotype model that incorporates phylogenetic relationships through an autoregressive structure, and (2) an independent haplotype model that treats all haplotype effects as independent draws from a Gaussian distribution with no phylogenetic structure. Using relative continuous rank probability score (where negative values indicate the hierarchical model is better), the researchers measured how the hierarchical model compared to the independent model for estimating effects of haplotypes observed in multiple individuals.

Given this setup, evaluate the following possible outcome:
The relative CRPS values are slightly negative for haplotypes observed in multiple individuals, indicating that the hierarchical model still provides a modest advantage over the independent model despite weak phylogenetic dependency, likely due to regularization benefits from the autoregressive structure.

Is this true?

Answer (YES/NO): NO